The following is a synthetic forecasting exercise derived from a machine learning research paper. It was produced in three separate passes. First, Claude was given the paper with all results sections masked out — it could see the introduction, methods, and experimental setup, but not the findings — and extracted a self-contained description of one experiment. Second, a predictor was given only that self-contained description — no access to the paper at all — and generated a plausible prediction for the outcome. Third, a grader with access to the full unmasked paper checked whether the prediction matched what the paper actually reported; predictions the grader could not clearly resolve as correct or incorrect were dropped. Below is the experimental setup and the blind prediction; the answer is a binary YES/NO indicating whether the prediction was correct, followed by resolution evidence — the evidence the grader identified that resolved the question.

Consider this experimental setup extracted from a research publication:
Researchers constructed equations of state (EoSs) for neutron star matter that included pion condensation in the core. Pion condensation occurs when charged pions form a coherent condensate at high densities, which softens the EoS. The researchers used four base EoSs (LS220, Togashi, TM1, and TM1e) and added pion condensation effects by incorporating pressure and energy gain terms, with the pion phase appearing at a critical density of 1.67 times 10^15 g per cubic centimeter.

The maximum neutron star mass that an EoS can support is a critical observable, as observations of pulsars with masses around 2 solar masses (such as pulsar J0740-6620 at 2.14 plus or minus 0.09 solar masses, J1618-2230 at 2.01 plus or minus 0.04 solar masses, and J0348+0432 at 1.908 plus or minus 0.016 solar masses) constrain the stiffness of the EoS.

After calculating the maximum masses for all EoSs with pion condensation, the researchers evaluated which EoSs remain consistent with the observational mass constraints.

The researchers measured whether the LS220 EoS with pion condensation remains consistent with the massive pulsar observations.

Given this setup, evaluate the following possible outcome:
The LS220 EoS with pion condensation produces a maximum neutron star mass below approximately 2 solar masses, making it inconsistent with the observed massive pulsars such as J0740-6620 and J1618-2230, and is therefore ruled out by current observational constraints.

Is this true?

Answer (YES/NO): YES